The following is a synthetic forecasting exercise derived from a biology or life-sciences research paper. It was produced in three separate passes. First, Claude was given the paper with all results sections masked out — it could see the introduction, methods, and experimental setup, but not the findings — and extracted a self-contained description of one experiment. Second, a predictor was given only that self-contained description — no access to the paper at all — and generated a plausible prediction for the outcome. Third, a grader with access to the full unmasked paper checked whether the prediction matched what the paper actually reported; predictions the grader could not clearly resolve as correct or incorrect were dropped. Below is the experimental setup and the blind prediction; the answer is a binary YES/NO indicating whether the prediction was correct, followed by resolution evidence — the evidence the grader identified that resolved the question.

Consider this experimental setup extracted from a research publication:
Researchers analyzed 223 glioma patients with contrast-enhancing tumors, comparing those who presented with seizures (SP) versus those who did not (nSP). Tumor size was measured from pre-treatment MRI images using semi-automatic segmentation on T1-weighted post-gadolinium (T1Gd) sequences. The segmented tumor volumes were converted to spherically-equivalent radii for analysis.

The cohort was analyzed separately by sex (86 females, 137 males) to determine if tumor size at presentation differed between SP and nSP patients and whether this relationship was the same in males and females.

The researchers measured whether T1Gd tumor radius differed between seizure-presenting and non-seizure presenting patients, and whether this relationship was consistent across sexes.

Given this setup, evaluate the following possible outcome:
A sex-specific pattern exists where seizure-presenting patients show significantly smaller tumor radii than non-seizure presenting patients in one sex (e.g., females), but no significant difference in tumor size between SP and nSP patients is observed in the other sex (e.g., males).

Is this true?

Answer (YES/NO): NO